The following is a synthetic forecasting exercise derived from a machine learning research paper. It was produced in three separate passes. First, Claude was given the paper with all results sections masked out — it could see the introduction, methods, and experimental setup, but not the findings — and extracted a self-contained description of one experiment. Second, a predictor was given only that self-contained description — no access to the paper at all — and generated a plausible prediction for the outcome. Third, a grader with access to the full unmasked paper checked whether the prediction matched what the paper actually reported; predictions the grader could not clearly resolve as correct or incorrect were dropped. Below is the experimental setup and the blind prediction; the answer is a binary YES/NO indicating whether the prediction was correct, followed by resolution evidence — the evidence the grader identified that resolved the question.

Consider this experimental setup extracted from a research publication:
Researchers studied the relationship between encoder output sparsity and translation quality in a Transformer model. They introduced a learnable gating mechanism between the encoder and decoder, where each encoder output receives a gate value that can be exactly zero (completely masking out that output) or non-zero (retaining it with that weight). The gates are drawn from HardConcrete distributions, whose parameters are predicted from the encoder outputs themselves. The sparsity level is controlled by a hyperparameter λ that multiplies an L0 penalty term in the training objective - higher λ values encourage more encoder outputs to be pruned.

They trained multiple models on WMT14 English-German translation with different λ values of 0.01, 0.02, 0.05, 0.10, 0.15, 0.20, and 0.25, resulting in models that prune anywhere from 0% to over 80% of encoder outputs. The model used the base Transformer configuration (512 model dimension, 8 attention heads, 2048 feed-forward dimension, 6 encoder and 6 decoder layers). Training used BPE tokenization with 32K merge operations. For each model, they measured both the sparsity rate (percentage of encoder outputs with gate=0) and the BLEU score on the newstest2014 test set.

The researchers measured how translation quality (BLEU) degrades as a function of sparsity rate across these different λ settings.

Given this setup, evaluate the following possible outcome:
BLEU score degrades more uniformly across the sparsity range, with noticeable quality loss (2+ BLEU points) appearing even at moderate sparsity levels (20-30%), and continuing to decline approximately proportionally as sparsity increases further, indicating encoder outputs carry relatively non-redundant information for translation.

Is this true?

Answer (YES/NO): NO